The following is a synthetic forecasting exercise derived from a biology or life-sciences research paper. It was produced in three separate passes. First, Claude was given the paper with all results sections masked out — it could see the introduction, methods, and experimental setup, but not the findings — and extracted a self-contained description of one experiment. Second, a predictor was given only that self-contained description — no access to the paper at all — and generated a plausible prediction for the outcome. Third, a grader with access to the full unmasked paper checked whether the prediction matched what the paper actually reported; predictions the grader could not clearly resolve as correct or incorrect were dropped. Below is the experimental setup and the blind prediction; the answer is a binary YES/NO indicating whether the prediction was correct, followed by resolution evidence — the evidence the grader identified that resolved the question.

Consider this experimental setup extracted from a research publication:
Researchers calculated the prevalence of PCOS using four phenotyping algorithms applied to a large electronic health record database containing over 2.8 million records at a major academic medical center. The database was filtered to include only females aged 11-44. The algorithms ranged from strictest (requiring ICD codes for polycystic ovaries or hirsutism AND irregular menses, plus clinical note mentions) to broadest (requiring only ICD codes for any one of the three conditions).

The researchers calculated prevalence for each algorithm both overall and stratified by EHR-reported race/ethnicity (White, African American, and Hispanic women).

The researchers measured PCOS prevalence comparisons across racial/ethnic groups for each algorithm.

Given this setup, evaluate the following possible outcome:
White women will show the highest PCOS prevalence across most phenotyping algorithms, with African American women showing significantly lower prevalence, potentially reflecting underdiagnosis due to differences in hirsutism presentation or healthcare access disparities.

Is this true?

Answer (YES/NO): NO